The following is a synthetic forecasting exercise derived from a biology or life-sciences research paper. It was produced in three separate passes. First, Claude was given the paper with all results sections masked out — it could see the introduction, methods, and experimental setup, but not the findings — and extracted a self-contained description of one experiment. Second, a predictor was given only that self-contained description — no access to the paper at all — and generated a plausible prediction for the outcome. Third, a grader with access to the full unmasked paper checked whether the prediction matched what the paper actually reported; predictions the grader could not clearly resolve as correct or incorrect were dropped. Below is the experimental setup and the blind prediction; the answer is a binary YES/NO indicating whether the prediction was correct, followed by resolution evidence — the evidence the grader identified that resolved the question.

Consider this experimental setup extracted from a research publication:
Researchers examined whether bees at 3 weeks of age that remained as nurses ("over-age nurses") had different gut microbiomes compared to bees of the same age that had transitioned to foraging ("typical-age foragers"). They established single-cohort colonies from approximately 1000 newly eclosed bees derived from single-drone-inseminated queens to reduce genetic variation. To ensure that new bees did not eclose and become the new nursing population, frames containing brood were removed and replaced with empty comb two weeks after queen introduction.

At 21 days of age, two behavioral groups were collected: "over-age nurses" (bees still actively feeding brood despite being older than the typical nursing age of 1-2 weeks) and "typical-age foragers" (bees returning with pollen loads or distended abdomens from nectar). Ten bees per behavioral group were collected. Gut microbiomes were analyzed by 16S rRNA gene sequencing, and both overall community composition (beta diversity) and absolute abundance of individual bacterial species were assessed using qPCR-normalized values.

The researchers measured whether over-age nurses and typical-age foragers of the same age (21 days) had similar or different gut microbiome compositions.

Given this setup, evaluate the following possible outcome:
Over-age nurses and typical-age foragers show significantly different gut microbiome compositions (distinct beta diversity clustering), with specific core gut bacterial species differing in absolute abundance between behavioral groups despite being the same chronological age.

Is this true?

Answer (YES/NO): YES